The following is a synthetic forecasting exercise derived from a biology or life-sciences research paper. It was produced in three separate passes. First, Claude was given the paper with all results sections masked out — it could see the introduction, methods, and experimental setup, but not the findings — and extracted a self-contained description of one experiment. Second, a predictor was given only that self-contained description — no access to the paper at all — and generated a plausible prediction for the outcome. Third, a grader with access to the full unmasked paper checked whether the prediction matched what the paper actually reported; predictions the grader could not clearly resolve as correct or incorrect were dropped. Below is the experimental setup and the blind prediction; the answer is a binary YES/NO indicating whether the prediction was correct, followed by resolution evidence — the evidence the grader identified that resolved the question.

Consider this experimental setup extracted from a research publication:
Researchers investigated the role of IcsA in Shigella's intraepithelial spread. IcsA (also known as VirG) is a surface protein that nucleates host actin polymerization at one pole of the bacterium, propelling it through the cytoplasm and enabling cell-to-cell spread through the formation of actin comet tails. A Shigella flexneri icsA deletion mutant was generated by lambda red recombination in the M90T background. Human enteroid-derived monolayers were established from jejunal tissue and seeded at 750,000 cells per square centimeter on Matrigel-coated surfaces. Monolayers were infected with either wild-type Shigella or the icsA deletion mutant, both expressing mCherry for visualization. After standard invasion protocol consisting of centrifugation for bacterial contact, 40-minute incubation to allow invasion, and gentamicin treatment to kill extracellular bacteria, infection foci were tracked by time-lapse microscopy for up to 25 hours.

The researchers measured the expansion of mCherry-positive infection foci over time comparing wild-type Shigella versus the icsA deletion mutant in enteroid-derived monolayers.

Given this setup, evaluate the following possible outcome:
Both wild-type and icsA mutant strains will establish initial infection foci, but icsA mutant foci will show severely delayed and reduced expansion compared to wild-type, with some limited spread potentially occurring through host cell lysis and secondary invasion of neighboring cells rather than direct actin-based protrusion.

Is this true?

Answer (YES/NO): NO